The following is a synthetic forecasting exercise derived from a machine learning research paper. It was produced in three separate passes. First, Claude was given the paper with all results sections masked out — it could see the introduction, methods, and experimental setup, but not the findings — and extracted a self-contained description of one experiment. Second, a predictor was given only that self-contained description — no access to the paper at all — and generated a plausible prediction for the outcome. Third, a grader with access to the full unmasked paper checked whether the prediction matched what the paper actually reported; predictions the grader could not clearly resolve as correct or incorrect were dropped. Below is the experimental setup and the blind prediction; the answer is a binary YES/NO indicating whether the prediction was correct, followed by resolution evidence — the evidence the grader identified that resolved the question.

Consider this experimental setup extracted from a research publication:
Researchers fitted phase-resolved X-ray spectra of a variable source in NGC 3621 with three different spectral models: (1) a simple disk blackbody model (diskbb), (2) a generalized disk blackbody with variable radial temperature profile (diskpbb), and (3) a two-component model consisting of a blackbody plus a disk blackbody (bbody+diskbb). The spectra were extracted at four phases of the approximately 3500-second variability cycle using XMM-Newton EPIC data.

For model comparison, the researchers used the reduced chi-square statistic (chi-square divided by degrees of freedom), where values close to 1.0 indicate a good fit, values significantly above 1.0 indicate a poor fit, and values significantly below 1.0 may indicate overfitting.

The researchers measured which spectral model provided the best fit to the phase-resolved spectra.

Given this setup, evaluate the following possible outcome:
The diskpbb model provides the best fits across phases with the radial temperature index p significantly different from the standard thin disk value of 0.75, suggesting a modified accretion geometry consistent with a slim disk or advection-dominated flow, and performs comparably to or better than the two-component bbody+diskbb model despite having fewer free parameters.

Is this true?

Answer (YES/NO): NO